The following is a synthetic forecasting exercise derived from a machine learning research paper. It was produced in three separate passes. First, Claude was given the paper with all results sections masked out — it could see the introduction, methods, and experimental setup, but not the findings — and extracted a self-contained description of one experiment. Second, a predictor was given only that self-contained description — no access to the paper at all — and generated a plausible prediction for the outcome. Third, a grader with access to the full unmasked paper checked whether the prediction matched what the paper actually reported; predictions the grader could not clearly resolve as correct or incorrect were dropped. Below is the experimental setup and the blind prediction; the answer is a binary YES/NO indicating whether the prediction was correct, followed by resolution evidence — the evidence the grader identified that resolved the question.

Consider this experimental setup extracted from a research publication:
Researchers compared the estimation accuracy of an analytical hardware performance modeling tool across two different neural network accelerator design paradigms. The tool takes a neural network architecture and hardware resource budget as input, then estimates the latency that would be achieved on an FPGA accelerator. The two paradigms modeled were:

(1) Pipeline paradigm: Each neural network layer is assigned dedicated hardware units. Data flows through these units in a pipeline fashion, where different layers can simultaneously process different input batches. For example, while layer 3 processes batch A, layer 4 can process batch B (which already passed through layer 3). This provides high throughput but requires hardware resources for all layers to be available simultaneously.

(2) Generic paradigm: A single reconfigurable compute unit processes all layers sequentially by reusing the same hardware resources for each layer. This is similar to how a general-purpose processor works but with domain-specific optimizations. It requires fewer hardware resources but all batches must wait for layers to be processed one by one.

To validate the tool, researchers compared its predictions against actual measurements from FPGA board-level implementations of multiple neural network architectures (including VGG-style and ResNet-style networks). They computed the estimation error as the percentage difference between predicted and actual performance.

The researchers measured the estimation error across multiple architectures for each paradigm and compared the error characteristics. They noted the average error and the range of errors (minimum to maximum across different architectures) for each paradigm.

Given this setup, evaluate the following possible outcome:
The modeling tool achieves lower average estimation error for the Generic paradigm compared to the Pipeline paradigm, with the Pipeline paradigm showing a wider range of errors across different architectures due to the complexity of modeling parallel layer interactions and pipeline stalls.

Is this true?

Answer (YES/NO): NO